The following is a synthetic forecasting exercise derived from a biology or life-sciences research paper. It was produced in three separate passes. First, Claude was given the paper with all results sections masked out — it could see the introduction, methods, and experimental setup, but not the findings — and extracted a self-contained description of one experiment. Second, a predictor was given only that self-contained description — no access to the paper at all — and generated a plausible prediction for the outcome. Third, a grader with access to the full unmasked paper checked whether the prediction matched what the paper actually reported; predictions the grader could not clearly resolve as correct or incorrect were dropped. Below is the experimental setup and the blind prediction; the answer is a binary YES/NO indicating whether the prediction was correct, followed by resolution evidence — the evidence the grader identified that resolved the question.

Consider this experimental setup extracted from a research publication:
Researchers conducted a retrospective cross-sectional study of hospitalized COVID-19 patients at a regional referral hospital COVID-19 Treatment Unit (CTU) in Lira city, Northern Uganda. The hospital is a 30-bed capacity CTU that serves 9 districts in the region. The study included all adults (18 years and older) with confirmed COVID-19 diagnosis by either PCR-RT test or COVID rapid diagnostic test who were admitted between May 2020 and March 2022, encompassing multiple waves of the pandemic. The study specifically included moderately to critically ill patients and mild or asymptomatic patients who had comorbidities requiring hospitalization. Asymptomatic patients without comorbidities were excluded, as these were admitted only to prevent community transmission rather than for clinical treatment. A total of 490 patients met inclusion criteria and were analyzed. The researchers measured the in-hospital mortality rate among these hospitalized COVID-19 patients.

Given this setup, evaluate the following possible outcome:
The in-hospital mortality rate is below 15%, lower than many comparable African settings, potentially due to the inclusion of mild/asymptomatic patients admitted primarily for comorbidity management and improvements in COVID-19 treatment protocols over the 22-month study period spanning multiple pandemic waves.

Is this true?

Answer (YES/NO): NO